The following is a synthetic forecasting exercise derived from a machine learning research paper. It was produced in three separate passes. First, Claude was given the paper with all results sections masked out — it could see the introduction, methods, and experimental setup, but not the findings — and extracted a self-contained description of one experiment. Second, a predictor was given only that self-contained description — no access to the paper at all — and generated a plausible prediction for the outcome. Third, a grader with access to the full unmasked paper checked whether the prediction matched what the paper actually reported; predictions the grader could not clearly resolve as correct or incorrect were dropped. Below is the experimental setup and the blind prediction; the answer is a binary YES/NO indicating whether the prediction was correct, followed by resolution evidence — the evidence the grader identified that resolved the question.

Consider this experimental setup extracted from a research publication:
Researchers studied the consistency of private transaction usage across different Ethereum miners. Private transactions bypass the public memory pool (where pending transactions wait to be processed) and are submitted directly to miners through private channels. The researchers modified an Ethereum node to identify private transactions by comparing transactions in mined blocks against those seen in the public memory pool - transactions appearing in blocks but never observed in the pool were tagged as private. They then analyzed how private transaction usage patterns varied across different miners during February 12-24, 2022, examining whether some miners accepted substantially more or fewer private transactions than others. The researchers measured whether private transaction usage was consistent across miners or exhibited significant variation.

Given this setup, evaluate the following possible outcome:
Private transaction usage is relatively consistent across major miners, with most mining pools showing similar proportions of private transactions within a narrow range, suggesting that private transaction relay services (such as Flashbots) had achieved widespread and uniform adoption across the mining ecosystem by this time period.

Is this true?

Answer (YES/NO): NO